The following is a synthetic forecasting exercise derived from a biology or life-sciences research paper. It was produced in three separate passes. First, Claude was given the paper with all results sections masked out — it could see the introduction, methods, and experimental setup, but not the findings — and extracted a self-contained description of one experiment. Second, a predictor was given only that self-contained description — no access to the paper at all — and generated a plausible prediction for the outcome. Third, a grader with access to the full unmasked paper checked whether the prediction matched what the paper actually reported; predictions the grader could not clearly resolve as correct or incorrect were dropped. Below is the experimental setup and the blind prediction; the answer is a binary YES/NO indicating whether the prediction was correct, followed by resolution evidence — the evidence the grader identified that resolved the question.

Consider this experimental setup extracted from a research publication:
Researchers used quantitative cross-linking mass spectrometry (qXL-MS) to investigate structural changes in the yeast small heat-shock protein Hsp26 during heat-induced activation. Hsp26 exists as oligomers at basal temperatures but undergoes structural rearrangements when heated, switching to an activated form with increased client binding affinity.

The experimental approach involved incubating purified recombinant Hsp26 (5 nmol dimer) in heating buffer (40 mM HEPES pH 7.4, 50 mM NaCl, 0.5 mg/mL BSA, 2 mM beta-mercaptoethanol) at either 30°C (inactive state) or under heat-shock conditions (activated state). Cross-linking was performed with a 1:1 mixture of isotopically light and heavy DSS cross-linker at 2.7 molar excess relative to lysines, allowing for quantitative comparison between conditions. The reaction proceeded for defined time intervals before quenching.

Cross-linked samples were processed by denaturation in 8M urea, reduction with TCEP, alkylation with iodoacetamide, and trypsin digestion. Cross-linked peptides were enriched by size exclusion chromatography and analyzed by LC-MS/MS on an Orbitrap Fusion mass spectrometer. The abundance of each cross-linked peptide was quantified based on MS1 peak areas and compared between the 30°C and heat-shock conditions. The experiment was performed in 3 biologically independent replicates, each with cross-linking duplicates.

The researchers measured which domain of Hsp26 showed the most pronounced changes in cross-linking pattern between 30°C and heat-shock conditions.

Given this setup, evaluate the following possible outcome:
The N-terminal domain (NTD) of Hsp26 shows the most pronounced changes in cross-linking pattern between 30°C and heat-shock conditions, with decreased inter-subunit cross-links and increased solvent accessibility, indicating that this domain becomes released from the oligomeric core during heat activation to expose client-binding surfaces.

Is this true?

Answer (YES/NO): NO